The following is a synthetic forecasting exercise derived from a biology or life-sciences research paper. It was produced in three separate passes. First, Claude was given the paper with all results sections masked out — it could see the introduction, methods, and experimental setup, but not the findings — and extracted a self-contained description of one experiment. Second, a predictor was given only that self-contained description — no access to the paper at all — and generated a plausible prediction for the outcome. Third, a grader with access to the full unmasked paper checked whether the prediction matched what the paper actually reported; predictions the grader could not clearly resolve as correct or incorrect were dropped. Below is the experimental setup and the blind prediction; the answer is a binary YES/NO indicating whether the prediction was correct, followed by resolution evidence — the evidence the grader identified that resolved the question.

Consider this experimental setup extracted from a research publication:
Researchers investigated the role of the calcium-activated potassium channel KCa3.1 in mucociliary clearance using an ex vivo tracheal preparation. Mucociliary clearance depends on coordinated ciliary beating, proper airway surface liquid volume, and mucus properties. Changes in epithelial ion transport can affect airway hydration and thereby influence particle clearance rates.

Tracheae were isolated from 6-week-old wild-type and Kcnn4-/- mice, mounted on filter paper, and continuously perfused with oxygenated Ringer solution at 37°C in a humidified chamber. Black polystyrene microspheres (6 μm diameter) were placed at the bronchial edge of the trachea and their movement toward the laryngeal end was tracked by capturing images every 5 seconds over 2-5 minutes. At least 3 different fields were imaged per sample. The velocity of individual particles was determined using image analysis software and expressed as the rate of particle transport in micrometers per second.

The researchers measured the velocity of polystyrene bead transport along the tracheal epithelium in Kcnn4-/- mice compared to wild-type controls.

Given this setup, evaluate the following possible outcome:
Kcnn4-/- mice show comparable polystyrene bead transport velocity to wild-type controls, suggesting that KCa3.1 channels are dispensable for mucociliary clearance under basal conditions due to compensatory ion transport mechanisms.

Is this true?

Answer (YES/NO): NO